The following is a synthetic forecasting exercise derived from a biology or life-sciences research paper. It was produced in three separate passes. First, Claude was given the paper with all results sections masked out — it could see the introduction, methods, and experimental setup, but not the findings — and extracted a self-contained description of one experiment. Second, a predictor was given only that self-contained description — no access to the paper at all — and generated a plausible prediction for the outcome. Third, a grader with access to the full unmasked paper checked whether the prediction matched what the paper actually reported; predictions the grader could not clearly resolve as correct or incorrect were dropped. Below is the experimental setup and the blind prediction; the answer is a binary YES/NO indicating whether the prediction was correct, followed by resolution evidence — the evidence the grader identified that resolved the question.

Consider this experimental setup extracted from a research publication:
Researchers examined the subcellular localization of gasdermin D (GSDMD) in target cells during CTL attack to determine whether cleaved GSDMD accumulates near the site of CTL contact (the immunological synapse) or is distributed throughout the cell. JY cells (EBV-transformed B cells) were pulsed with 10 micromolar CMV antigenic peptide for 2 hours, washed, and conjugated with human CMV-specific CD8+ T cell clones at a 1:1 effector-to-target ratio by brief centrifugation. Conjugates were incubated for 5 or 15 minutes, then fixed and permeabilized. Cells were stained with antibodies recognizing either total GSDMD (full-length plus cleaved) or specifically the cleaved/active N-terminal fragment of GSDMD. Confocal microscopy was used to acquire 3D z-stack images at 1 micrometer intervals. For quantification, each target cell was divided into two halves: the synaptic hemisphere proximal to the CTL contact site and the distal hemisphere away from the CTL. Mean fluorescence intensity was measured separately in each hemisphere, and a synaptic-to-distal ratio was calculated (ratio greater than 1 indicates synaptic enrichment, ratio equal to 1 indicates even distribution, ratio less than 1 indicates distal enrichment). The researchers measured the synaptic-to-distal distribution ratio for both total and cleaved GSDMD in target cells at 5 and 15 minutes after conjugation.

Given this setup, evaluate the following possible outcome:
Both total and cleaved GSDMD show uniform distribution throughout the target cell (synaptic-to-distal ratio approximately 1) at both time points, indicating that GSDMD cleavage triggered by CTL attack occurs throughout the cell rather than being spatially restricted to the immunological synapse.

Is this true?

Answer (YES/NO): NO